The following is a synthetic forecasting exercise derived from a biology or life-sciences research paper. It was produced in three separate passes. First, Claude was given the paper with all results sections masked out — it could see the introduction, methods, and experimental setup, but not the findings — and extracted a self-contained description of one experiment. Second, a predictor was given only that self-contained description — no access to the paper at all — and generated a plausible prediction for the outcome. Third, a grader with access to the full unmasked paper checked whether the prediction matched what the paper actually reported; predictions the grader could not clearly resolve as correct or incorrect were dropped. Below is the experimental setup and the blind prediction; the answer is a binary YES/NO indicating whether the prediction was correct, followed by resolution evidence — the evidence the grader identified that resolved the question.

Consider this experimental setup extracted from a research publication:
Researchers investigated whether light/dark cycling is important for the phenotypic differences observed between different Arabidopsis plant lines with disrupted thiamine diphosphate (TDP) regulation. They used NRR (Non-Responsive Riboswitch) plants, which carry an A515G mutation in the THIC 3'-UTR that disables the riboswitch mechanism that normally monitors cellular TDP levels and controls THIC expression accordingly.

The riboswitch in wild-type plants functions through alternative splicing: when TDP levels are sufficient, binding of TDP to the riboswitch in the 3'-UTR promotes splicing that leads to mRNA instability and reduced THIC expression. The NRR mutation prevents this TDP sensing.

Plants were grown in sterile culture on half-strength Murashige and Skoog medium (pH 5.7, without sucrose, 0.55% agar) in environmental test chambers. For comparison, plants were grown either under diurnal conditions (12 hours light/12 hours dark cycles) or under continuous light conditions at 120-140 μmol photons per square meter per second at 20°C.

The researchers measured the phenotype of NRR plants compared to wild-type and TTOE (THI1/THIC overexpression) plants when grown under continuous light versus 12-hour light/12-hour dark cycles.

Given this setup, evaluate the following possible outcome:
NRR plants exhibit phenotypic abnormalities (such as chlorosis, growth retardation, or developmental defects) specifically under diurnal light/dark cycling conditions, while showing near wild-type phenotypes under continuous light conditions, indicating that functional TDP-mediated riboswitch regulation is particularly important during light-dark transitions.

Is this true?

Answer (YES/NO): YES